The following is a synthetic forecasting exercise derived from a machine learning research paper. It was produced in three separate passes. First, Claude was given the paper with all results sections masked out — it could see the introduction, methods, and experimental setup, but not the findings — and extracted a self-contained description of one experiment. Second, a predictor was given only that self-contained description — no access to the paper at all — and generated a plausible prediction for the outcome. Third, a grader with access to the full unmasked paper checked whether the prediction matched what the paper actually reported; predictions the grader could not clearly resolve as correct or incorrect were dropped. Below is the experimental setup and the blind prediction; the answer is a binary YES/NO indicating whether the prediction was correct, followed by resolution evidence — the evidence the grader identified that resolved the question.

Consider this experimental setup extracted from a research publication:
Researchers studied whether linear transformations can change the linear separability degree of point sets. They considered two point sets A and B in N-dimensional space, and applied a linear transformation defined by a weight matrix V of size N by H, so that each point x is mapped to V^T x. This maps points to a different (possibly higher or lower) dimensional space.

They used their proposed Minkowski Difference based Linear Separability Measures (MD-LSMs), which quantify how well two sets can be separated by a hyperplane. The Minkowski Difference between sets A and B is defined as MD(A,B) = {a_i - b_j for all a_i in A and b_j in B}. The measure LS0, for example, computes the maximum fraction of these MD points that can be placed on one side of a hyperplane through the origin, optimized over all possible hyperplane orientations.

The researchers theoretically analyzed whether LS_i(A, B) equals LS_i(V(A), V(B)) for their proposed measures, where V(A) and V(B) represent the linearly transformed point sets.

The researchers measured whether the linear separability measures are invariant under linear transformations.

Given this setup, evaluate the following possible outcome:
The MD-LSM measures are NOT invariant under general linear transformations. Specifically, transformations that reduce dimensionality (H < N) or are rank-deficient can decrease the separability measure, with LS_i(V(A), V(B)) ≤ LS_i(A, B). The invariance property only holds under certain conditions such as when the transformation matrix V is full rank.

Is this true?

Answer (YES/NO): NO